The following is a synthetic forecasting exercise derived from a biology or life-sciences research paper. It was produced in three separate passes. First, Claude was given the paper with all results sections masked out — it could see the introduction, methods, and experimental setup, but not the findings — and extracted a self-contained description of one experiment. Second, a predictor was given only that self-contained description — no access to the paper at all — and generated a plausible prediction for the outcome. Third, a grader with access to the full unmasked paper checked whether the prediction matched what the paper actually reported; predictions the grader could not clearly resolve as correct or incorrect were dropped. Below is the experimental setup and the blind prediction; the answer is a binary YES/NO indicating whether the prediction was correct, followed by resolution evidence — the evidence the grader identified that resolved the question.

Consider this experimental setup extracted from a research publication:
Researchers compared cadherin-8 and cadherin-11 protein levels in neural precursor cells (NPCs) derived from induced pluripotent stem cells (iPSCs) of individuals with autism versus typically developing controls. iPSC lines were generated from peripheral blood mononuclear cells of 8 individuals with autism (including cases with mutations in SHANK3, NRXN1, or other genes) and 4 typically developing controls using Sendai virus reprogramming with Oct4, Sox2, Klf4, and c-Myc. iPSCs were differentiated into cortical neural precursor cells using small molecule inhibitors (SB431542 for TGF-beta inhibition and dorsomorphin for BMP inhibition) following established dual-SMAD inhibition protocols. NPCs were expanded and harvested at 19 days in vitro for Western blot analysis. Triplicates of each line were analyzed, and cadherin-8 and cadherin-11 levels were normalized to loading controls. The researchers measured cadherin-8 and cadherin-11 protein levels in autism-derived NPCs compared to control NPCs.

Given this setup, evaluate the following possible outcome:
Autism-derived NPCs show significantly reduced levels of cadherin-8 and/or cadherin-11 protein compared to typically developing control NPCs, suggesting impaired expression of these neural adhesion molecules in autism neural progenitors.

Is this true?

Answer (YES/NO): NO